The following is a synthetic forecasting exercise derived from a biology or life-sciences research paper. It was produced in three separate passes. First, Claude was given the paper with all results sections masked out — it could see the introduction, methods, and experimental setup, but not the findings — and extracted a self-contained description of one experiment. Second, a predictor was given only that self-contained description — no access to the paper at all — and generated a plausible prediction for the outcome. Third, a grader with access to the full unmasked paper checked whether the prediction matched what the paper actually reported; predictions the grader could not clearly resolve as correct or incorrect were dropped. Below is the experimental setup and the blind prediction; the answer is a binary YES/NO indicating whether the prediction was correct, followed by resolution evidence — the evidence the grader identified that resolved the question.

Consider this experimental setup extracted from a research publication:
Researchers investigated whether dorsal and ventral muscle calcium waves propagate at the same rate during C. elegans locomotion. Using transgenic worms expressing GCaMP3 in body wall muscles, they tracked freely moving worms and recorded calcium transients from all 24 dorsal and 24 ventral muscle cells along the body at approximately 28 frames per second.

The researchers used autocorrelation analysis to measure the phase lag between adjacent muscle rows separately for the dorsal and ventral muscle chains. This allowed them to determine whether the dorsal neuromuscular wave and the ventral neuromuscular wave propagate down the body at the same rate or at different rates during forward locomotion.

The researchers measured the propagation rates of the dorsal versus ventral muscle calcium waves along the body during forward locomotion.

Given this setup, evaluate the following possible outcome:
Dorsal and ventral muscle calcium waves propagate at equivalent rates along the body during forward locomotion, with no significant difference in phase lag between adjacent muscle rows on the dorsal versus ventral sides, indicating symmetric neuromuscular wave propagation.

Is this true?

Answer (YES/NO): NO